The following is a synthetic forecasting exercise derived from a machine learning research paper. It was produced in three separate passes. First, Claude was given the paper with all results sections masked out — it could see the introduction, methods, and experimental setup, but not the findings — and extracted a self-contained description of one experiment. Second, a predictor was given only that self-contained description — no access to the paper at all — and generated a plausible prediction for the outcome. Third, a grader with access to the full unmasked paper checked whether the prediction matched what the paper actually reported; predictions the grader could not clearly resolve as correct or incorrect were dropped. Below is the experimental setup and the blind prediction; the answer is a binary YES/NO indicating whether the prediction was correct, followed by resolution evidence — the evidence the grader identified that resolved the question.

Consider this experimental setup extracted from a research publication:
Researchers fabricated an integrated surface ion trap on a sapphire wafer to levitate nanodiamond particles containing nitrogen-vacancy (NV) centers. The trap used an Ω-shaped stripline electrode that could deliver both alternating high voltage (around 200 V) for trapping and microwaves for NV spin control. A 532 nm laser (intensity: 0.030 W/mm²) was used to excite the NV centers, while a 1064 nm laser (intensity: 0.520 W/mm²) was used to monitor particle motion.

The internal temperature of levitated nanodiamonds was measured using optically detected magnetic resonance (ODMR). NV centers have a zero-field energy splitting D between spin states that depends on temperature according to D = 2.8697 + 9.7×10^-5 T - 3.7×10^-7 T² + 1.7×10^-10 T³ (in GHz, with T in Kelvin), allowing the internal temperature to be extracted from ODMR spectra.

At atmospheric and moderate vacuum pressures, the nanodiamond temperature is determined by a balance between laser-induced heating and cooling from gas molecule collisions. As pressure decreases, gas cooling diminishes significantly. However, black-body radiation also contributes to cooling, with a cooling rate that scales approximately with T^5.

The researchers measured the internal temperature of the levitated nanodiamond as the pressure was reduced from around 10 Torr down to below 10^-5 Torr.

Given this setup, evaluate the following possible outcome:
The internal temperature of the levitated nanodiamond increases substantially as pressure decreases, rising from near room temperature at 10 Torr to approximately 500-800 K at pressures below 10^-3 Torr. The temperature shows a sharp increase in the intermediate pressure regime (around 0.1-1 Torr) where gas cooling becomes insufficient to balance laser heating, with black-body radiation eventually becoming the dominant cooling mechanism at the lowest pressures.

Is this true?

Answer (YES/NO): NO